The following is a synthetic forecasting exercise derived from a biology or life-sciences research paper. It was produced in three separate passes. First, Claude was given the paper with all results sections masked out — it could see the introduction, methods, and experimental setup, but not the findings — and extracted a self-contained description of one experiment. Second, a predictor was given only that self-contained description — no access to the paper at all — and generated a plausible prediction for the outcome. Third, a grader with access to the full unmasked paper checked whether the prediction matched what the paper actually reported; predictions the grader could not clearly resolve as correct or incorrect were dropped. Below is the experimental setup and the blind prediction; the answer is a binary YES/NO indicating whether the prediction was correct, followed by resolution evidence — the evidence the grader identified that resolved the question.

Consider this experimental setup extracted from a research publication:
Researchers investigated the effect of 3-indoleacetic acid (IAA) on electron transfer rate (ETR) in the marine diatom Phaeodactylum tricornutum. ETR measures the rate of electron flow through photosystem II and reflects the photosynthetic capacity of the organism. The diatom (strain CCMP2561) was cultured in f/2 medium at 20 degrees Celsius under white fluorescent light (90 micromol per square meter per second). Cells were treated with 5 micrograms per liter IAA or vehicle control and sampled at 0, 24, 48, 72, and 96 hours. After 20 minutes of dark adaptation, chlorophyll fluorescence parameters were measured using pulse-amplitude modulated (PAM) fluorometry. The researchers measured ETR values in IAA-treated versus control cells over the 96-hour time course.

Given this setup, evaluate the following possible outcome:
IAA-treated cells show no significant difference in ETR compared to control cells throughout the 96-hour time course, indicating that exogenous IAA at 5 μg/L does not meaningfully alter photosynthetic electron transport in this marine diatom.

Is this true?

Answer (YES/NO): NO